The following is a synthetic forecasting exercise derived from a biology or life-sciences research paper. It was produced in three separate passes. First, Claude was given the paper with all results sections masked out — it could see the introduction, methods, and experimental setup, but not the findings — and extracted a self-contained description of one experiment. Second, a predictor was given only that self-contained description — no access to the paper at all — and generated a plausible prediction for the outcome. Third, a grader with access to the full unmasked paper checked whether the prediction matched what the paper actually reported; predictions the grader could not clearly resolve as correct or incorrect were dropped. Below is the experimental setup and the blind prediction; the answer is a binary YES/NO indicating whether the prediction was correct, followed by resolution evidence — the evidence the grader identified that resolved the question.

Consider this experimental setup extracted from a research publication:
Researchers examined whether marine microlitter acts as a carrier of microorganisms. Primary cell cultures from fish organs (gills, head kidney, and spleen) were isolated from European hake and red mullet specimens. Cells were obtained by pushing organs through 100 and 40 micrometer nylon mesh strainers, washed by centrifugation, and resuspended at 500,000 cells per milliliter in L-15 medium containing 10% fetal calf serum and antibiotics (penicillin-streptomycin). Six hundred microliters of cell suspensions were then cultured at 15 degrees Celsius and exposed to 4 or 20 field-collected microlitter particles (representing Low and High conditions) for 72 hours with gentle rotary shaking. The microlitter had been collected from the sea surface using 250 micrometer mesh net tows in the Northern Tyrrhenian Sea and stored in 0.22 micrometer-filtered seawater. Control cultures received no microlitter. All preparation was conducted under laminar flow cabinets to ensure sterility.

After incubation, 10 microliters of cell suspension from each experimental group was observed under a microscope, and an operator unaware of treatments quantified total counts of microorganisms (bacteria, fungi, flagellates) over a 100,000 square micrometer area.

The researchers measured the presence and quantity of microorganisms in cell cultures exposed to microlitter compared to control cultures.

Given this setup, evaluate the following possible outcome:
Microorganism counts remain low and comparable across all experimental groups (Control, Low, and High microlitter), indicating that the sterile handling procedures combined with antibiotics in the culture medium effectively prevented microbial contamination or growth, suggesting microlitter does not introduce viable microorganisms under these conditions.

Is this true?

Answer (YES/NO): NO